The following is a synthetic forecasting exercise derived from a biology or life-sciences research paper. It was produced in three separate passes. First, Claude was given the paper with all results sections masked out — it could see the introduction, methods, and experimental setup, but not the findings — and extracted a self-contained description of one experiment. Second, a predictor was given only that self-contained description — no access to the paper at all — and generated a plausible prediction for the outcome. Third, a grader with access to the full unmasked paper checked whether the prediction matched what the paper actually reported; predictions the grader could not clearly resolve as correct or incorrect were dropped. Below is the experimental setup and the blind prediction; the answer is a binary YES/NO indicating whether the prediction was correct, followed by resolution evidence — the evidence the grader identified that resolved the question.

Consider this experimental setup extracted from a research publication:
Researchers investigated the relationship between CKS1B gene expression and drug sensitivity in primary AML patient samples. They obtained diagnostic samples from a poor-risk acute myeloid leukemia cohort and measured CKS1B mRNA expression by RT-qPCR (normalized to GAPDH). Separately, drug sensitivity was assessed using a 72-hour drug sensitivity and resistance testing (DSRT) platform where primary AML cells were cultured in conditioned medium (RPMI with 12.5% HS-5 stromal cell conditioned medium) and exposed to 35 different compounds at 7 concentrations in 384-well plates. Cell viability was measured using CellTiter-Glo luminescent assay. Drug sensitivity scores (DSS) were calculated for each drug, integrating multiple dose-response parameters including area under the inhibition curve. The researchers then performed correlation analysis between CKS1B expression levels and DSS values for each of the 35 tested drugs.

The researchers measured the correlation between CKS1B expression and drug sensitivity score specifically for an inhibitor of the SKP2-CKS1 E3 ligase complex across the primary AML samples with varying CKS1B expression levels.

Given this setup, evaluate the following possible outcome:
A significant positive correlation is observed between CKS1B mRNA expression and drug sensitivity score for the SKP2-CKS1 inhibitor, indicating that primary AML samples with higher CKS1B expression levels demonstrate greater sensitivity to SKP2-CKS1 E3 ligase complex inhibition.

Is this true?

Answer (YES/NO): YES